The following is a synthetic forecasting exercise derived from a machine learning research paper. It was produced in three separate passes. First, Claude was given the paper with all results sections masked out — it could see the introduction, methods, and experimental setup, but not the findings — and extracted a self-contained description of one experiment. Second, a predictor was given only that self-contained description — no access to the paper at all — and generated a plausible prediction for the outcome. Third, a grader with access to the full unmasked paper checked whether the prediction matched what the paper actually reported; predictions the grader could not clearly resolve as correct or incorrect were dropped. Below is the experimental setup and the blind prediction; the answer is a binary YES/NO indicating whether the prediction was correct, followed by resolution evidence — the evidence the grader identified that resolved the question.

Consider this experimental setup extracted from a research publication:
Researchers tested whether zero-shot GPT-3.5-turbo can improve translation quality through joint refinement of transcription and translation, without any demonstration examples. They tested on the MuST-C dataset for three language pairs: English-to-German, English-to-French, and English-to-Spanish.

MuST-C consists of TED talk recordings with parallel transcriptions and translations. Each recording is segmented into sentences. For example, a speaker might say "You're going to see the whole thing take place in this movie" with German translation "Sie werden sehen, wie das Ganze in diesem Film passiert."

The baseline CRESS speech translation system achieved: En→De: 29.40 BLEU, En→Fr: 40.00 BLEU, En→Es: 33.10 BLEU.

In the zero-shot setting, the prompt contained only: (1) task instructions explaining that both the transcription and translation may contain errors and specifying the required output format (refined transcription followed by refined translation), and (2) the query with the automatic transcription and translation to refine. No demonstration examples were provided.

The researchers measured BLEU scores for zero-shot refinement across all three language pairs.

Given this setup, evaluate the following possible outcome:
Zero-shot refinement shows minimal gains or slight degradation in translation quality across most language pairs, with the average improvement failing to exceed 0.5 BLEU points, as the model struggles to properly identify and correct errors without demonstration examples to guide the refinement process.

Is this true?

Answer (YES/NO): NO